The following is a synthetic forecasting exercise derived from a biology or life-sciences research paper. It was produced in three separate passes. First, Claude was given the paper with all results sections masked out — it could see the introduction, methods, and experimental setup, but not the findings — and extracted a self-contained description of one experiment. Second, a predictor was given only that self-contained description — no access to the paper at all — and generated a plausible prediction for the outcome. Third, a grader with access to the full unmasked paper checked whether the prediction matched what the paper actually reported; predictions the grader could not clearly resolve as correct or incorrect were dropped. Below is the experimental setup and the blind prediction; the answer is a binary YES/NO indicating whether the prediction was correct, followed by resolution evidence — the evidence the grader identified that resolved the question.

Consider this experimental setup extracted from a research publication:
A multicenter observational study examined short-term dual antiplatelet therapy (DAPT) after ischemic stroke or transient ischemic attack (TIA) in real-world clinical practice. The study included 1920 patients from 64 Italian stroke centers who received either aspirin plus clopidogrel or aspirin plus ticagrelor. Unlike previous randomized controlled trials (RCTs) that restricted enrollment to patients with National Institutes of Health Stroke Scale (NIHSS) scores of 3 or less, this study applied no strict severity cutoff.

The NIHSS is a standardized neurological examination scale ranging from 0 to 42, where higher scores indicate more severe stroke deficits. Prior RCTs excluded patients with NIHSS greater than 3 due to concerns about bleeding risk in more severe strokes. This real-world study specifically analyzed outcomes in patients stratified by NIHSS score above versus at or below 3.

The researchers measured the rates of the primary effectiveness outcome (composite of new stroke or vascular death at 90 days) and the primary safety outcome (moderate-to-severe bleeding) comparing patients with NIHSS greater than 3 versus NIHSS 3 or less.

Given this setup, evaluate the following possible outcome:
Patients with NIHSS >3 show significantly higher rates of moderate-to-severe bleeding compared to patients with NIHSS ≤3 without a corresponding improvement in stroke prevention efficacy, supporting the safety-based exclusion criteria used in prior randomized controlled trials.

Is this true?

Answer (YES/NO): NO